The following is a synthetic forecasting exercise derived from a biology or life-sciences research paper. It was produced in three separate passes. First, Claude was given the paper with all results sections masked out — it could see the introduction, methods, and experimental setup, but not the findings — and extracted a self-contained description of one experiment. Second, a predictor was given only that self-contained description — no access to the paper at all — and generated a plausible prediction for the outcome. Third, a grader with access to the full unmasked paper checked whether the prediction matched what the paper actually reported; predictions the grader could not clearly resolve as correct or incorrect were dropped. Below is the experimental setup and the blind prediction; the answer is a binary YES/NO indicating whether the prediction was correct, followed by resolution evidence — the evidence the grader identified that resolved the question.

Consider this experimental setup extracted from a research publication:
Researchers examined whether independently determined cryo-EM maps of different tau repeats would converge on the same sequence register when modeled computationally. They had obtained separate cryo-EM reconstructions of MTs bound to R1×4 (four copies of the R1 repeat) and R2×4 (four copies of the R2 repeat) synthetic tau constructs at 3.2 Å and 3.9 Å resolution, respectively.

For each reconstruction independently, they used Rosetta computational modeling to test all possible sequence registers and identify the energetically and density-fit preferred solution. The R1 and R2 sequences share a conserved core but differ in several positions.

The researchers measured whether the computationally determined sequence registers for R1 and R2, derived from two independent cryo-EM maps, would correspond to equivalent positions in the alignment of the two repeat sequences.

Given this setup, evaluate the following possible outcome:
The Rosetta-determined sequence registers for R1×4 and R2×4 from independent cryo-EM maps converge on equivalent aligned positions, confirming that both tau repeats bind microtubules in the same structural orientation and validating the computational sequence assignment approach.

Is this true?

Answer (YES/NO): YES